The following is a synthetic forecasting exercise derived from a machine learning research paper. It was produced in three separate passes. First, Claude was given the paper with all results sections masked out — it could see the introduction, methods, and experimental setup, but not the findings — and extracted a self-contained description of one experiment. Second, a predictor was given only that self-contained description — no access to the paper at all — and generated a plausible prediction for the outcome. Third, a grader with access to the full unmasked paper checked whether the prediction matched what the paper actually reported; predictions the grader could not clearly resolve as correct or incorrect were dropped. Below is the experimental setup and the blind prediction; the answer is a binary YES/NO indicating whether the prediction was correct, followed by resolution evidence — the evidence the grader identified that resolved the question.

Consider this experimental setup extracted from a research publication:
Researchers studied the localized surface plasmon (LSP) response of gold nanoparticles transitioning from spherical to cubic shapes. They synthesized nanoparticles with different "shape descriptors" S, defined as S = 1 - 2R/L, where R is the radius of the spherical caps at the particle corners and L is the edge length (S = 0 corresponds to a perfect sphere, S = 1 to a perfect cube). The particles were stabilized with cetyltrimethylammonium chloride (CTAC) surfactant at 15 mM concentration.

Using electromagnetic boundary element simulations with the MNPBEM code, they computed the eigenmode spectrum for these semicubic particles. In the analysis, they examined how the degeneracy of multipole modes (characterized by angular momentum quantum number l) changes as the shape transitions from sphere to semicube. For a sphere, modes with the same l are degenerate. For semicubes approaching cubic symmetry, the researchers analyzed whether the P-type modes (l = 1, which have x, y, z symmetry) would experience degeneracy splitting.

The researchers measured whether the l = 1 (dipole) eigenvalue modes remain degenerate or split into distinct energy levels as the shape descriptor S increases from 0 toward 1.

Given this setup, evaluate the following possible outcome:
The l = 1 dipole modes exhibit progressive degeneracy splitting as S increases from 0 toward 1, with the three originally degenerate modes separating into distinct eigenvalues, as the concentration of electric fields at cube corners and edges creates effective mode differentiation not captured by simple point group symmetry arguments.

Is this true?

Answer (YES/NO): NO